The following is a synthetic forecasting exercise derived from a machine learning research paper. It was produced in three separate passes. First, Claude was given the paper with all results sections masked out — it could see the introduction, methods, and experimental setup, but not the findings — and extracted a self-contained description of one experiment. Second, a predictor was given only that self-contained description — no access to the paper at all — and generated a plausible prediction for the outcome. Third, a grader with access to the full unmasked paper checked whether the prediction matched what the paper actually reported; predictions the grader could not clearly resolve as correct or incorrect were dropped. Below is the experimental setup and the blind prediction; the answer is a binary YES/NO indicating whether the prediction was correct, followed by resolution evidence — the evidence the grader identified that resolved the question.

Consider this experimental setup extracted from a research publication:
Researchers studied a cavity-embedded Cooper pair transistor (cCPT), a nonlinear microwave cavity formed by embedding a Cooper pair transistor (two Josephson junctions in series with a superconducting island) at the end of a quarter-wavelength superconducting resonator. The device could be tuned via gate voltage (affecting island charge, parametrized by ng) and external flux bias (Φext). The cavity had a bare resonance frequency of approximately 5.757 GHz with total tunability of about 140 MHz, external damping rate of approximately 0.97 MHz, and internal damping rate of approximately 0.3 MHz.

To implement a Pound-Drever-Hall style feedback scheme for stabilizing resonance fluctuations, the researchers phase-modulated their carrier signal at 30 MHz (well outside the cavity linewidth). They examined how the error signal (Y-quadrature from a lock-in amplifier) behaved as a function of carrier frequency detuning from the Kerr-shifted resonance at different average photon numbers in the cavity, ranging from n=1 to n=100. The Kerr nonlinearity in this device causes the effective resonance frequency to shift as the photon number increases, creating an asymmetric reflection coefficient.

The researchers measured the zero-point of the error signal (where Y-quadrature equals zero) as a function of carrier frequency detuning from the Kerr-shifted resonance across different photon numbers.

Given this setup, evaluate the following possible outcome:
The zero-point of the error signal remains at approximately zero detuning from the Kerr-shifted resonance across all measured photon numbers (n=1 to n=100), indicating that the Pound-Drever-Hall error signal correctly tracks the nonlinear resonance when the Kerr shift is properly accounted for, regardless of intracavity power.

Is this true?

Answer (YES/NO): YES